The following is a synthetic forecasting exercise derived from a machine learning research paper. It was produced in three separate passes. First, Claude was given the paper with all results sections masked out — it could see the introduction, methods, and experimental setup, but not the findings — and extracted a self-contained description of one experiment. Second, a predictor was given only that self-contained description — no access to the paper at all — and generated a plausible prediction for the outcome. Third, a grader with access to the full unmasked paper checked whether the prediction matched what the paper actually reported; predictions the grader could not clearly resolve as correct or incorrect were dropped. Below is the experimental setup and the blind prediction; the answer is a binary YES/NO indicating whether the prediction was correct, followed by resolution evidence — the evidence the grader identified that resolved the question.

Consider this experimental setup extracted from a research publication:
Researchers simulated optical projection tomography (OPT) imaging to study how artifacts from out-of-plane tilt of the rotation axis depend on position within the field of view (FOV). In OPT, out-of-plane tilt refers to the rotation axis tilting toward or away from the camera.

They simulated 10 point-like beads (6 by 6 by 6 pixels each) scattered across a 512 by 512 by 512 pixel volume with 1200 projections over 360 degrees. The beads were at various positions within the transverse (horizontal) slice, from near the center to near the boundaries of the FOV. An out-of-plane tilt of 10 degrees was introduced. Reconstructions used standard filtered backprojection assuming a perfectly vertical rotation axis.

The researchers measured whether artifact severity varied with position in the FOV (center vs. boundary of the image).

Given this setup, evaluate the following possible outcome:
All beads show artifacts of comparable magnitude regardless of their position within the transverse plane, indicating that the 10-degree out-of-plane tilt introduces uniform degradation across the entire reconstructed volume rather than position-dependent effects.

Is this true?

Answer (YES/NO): NO